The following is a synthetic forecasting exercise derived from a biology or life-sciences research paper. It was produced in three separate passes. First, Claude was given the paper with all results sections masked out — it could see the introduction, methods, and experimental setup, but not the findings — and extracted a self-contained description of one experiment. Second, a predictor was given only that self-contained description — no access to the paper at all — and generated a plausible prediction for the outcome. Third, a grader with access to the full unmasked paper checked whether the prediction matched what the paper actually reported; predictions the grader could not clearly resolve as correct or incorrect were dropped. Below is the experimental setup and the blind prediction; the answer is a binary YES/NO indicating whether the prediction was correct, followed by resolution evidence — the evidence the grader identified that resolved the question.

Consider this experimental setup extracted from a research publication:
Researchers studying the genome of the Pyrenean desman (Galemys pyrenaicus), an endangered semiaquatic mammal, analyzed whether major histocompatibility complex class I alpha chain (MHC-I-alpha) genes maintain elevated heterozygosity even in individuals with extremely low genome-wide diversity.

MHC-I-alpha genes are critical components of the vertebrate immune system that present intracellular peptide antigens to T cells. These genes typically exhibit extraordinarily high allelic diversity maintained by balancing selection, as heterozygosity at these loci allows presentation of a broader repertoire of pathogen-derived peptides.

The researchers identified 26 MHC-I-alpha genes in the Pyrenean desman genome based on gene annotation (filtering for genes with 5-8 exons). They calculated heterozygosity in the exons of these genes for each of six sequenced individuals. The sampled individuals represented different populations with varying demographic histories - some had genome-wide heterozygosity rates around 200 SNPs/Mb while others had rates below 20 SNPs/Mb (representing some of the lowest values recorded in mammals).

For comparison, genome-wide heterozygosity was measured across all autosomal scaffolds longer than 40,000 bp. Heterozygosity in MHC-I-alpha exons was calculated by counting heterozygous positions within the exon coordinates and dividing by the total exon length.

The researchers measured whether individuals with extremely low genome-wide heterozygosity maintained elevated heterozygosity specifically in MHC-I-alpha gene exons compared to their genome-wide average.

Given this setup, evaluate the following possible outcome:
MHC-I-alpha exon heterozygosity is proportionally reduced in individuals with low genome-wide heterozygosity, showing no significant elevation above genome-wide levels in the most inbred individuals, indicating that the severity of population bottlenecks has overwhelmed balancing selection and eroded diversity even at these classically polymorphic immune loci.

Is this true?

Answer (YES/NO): NO